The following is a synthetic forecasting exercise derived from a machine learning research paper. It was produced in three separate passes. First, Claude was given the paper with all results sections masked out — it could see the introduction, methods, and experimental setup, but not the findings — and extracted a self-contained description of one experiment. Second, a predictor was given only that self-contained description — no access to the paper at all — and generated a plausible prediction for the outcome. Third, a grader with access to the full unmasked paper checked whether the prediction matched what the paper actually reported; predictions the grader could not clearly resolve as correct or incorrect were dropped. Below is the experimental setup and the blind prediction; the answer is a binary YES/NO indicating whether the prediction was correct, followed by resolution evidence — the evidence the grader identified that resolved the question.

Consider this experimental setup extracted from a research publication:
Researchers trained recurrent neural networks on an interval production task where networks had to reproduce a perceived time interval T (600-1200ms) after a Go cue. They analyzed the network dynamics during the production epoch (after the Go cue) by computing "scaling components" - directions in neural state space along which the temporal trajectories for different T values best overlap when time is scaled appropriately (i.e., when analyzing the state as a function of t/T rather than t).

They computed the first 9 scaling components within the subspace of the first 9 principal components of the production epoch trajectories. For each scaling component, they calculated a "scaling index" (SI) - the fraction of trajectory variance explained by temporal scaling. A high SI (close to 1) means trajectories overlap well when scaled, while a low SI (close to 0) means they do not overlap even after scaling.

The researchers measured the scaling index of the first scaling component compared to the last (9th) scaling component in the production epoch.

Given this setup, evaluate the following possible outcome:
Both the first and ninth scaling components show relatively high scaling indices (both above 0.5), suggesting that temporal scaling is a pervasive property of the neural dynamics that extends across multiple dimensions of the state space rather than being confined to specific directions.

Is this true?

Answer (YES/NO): NO